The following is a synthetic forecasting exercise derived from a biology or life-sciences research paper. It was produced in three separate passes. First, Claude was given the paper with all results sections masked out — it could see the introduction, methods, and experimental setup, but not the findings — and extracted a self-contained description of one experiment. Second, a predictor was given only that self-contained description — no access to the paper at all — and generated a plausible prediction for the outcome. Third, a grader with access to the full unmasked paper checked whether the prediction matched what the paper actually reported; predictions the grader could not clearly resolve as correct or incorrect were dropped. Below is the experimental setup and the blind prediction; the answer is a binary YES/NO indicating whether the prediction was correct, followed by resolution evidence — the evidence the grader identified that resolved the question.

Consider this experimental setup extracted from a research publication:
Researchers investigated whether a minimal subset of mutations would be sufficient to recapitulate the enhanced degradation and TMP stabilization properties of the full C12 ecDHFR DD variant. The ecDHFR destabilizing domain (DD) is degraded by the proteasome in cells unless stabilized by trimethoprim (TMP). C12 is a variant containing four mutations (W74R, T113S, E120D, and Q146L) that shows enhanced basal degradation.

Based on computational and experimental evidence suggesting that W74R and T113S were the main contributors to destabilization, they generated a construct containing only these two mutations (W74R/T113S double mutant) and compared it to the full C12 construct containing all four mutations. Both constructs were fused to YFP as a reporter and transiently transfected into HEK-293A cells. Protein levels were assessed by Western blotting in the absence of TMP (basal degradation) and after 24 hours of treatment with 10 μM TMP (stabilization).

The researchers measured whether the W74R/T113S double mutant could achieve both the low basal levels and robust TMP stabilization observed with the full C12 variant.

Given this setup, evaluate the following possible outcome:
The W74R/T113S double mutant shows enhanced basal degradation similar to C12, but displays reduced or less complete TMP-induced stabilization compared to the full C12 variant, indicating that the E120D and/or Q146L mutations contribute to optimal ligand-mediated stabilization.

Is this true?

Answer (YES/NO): NO